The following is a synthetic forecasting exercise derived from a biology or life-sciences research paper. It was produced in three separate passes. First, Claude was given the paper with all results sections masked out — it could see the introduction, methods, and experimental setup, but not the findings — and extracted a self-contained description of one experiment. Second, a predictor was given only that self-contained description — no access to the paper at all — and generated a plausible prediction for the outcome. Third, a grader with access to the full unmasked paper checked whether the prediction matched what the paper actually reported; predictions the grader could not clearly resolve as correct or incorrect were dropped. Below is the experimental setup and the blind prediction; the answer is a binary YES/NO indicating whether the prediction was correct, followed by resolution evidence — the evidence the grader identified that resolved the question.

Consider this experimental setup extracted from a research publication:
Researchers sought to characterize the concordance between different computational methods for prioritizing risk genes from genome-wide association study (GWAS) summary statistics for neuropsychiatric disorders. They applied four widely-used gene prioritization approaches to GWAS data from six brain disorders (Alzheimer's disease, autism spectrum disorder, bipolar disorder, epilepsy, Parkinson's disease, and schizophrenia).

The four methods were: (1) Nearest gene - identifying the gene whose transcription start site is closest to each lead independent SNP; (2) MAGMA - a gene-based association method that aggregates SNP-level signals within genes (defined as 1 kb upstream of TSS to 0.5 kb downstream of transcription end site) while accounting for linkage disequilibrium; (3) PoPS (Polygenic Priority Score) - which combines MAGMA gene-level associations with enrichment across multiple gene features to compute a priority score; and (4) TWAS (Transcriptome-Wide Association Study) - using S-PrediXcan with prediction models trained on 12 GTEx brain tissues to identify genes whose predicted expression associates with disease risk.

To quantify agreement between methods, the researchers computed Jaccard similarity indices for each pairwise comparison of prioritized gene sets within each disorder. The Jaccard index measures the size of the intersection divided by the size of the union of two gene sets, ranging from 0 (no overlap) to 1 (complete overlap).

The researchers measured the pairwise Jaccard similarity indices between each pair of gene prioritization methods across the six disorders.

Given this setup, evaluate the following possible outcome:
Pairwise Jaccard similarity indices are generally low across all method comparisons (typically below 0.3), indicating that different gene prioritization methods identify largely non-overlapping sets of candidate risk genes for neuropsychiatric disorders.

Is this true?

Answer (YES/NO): YES